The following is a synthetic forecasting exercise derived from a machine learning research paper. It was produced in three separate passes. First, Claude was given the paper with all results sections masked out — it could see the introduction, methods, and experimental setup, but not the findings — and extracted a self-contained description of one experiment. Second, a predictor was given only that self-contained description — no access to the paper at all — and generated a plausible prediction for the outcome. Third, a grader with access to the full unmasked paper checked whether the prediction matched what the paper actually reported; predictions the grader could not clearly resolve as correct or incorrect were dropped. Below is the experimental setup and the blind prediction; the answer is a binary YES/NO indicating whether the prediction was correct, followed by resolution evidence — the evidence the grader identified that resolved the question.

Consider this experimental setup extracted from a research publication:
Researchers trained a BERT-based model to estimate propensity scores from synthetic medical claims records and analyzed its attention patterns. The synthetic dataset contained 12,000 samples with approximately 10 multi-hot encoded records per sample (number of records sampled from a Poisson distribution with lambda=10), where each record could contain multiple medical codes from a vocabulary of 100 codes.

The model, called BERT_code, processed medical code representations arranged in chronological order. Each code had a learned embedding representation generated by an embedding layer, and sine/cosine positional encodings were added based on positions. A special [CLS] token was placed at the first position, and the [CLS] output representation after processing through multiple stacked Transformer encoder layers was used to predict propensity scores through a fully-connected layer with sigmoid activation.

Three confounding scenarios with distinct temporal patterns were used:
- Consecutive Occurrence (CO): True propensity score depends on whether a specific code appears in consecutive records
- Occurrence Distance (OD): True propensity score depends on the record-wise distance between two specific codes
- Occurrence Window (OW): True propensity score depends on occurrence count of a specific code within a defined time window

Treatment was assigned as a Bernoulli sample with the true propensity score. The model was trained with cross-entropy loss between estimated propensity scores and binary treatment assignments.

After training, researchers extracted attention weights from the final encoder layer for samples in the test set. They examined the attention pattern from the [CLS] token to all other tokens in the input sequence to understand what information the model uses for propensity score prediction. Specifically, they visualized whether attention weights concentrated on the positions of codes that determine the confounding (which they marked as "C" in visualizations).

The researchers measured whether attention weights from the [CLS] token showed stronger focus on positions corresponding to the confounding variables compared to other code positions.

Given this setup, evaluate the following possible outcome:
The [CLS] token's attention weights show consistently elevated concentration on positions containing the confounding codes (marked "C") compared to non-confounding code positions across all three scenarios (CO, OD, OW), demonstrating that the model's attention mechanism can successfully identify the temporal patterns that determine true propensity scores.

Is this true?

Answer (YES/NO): YES